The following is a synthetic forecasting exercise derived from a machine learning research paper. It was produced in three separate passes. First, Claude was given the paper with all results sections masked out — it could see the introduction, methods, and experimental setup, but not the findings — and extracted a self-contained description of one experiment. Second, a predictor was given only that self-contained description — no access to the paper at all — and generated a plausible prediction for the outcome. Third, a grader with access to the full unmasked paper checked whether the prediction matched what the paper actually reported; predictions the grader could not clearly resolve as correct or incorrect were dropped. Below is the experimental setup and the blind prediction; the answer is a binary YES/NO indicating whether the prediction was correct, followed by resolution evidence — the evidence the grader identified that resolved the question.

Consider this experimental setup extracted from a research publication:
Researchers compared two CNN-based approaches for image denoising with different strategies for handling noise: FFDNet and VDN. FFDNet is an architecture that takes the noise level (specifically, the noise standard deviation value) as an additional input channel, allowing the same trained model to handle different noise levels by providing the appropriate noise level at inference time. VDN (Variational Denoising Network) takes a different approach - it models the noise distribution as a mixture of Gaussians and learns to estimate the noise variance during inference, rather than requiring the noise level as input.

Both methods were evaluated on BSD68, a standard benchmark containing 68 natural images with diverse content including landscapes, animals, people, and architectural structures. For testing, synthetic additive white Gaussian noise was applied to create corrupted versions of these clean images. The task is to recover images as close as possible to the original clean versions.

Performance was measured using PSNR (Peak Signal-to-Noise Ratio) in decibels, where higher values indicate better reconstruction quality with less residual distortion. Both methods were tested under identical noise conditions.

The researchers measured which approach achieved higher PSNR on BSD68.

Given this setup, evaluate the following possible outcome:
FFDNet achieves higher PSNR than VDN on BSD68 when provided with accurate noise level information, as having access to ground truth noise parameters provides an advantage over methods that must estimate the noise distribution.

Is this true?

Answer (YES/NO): NO